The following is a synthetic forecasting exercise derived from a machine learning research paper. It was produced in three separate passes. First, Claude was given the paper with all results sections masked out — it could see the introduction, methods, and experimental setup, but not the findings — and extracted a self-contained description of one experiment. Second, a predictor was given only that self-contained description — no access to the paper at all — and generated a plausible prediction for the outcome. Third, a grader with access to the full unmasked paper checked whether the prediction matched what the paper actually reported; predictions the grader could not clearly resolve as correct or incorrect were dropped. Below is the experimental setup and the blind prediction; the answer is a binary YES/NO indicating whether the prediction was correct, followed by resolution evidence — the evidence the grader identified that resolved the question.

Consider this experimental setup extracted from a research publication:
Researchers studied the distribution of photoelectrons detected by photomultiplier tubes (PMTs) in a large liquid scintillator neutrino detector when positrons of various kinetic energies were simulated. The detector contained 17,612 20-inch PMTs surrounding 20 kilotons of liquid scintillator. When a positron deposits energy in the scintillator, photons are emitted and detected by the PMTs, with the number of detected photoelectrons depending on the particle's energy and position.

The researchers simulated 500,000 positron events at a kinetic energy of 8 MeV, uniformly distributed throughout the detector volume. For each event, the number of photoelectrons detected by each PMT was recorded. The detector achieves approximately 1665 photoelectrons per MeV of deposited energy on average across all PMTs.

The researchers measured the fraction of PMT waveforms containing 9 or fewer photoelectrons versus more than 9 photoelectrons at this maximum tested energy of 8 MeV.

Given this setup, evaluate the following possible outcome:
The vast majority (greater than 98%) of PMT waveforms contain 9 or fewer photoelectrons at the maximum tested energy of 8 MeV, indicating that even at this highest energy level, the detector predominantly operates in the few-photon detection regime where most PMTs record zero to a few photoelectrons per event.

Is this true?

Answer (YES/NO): YES